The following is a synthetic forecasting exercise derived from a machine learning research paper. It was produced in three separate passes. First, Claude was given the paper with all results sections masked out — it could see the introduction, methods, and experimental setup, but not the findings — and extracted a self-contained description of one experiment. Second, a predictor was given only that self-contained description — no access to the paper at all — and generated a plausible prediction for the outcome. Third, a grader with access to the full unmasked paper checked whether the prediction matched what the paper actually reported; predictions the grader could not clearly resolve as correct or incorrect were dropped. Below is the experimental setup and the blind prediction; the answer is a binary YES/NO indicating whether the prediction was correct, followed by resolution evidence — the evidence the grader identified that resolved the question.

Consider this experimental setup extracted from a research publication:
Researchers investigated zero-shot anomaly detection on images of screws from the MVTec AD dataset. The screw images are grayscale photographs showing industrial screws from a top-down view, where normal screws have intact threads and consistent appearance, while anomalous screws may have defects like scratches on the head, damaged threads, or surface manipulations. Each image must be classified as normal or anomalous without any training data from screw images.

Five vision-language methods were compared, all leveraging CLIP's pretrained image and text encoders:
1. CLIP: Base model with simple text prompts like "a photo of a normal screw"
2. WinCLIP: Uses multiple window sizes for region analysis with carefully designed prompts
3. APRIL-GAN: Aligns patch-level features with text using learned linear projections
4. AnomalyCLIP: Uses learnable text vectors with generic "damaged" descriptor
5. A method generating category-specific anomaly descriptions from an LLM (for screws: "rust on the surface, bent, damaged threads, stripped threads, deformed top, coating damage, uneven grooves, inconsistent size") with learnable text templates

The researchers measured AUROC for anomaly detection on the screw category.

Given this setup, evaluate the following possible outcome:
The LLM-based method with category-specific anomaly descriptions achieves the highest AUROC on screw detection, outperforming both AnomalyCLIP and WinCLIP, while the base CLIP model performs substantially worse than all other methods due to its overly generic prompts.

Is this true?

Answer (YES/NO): NO